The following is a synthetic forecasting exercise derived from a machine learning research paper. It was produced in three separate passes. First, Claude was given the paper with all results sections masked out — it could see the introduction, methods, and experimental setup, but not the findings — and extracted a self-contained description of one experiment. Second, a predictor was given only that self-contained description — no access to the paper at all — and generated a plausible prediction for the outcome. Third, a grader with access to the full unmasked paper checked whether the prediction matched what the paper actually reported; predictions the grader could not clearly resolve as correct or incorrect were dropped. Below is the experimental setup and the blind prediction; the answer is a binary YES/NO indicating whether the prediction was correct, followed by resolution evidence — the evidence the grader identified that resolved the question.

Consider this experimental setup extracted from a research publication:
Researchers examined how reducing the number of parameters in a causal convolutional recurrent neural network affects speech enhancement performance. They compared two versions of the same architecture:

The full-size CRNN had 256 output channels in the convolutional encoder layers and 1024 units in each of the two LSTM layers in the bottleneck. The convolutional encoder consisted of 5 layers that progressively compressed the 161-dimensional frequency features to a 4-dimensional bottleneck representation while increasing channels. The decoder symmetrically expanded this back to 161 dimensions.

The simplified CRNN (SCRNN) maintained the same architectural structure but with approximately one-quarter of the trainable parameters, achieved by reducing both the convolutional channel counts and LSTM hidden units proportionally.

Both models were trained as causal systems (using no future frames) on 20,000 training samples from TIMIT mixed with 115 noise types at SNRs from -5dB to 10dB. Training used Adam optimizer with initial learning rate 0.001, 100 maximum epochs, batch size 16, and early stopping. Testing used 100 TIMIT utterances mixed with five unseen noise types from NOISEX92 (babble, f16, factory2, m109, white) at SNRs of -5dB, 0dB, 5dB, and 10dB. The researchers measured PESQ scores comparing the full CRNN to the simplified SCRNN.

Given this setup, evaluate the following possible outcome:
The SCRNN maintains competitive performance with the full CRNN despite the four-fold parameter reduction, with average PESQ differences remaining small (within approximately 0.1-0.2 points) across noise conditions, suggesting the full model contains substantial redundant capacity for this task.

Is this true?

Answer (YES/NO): NO